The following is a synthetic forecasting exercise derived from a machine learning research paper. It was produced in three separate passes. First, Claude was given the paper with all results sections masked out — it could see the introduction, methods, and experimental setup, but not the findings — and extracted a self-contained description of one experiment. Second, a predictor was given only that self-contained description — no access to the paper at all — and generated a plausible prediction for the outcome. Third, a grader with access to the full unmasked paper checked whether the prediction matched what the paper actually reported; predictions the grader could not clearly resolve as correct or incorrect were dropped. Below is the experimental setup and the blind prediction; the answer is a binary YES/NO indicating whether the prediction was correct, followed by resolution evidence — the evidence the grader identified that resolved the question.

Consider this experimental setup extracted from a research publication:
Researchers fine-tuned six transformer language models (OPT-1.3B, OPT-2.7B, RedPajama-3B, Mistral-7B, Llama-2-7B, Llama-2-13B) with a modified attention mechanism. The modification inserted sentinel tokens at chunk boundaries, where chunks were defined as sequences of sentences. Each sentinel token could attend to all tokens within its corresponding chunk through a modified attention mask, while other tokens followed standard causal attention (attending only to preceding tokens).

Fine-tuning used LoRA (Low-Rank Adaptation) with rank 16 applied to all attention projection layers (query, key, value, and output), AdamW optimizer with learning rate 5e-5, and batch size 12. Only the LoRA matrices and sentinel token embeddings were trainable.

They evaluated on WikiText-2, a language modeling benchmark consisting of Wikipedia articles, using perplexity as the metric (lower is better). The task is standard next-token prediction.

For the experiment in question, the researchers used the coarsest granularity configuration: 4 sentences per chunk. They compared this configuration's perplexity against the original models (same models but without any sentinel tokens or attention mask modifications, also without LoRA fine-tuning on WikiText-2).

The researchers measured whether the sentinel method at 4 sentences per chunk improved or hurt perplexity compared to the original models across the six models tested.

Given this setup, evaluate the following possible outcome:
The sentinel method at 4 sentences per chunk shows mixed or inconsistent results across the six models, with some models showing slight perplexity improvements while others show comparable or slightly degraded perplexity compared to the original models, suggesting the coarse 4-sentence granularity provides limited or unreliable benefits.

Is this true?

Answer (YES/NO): NO